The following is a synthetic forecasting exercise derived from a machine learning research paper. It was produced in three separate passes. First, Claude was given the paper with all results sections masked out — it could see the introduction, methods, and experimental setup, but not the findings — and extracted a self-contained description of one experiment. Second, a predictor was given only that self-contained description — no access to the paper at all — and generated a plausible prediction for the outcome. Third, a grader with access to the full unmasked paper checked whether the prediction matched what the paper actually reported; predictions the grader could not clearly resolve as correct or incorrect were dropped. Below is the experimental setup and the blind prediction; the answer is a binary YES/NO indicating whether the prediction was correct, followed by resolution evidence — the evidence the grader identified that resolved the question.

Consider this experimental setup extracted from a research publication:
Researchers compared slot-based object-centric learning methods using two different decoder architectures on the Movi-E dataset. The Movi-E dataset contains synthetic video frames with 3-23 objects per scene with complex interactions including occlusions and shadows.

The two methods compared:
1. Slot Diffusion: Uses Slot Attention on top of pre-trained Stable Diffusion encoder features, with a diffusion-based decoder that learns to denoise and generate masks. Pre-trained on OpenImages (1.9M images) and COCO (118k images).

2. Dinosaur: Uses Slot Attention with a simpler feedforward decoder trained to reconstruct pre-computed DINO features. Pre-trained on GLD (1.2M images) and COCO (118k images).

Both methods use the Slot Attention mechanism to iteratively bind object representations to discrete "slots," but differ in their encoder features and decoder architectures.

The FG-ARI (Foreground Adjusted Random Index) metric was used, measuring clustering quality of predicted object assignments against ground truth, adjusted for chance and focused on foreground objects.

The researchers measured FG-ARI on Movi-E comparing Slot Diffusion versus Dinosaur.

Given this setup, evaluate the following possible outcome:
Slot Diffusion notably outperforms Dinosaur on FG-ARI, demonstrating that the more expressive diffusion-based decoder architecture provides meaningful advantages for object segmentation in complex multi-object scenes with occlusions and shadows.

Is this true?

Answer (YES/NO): NO